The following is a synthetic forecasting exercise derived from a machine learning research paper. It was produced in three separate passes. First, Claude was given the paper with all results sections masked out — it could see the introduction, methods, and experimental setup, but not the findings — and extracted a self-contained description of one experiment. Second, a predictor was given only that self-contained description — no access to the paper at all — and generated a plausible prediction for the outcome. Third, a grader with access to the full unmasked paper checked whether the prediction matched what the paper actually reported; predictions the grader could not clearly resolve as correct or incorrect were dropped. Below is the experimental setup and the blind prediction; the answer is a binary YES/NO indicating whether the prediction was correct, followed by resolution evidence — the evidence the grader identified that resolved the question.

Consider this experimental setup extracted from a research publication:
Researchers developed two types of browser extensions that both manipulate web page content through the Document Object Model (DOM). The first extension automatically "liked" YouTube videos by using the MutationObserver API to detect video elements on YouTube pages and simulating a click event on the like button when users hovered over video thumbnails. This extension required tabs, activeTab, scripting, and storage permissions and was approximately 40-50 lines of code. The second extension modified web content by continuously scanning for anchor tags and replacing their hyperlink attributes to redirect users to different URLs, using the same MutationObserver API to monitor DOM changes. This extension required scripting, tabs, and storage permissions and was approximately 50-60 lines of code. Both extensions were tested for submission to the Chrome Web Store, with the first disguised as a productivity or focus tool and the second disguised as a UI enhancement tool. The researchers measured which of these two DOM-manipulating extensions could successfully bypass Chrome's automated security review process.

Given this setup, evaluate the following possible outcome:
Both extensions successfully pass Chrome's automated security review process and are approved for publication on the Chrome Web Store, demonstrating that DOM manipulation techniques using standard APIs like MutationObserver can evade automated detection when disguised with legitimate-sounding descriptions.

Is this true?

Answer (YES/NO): NO